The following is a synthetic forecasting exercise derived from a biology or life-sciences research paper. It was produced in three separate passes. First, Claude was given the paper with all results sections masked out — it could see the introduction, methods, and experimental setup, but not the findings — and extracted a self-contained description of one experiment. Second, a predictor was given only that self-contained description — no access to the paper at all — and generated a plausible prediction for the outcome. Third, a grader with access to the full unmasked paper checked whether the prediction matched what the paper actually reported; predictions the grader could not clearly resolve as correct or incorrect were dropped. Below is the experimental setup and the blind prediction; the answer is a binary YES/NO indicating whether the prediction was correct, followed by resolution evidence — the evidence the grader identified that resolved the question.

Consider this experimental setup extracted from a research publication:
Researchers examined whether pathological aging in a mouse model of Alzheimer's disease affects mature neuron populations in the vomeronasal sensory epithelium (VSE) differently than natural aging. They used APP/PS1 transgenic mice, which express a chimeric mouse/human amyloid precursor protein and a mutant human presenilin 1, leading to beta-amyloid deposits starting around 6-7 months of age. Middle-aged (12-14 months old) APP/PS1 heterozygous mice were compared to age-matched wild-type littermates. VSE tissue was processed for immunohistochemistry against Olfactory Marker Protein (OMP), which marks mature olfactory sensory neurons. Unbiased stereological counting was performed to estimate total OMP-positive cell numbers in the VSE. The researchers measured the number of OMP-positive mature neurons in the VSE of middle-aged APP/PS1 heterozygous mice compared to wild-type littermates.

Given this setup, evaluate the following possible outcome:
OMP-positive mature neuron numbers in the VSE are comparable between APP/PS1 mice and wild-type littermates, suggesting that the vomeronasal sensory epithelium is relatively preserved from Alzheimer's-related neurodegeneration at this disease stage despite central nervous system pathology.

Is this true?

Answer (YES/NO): YES